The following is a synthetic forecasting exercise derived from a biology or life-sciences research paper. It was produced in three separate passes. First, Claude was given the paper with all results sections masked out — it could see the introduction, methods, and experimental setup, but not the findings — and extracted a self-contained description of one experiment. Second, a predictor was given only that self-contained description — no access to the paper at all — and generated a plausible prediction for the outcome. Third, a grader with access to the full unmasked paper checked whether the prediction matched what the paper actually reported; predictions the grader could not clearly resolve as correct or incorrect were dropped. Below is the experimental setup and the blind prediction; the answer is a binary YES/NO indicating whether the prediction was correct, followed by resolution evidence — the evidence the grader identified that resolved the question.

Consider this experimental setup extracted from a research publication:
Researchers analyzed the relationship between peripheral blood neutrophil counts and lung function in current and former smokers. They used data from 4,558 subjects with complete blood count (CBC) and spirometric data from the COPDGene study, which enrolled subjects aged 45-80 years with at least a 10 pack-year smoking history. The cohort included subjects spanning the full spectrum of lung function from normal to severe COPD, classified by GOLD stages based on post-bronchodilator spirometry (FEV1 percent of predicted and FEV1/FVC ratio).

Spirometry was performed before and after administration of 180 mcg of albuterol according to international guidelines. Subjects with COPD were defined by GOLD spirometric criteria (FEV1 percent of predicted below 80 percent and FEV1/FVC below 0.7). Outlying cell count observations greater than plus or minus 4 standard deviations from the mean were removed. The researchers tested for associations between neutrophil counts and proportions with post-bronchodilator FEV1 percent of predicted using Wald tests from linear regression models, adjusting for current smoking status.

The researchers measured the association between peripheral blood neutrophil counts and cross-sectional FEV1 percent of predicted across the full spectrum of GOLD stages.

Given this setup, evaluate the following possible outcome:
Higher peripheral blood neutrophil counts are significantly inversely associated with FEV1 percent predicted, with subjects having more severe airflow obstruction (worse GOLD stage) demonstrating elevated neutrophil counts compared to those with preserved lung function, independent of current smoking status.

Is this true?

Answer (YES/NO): YES